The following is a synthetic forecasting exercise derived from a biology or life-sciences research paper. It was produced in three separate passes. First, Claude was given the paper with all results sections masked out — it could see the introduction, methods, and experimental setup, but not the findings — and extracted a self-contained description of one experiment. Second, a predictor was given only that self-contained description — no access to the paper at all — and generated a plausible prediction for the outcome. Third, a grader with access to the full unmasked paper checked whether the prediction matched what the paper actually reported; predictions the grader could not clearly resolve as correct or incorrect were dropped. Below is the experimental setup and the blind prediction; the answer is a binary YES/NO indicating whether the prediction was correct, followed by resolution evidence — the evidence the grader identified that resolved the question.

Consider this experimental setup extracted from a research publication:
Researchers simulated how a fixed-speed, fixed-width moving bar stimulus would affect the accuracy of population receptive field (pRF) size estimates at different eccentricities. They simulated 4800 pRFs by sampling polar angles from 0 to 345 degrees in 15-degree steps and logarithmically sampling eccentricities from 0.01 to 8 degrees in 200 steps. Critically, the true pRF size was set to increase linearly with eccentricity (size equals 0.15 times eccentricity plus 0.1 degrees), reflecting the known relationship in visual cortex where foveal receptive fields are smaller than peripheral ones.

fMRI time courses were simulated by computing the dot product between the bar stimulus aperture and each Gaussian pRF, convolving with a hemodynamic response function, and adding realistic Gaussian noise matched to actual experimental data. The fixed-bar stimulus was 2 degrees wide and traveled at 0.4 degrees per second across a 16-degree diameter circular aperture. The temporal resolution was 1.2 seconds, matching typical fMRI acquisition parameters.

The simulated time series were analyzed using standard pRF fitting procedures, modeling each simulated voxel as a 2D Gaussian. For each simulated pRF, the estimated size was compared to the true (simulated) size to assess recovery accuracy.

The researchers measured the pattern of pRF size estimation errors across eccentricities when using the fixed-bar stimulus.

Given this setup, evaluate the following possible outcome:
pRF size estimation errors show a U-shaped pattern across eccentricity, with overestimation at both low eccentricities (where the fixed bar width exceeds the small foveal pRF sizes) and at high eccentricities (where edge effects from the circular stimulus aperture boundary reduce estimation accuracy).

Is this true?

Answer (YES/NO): NO